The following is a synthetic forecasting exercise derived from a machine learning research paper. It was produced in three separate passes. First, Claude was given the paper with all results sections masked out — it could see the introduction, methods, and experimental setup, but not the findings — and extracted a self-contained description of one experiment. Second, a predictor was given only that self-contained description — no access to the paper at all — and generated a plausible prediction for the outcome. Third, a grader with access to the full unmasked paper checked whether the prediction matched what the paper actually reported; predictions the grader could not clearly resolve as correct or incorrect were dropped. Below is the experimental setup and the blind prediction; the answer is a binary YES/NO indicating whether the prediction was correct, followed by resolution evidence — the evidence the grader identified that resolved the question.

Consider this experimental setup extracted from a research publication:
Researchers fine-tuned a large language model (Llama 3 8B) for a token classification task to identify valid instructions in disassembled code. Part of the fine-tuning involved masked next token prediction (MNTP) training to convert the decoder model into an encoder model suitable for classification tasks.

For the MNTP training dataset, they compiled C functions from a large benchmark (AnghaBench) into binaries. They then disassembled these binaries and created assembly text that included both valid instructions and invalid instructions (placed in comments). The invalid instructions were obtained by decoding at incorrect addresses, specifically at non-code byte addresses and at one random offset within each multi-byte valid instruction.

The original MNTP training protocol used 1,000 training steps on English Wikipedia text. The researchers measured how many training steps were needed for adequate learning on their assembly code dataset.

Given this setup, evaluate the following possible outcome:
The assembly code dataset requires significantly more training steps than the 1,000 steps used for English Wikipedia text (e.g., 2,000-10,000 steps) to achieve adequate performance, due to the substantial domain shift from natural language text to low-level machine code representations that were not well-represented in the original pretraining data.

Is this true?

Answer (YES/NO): NO